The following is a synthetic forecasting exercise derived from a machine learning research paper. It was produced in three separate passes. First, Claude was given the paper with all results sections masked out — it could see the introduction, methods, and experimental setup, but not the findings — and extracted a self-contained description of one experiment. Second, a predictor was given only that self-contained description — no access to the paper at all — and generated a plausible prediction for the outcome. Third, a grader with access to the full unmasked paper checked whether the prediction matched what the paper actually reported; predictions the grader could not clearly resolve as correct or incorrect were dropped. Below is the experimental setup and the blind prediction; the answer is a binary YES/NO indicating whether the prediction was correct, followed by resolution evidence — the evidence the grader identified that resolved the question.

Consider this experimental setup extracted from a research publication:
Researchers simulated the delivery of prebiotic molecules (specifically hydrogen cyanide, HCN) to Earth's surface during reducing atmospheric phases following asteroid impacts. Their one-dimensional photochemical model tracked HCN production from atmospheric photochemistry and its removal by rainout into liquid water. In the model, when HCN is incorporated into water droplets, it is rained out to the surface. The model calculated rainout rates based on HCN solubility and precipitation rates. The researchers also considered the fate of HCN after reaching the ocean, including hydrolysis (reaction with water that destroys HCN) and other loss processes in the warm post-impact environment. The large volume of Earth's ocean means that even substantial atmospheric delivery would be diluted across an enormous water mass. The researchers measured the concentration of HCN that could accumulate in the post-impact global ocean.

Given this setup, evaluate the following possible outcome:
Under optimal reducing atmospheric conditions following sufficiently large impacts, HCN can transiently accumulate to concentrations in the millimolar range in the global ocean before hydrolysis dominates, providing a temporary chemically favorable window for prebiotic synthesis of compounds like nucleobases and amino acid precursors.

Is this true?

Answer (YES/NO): NO